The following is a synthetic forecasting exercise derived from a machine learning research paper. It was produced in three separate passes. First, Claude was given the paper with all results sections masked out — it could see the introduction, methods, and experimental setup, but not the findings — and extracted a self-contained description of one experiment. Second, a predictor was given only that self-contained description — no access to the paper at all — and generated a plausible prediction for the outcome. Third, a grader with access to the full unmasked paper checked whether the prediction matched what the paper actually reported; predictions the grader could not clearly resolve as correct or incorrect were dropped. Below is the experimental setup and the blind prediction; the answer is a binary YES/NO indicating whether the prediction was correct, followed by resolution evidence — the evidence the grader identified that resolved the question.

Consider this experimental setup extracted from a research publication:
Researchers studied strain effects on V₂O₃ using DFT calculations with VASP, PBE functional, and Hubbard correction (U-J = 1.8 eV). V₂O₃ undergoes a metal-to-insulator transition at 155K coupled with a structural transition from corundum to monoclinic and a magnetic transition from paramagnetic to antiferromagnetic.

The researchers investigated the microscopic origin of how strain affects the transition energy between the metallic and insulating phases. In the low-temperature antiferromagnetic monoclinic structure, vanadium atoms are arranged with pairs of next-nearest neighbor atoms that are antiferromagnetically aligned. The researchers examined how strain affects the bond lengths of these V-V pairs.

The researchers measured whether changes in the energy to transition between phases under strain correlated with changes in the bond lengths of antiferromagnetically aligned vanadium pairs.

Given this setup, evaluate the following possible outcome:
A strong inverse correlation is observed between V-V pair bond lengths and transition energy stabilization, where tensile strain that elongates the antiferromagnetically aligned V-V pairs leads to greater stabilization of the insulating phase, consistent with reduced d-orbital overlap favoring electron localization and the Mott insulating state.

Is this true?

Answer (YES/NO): NO